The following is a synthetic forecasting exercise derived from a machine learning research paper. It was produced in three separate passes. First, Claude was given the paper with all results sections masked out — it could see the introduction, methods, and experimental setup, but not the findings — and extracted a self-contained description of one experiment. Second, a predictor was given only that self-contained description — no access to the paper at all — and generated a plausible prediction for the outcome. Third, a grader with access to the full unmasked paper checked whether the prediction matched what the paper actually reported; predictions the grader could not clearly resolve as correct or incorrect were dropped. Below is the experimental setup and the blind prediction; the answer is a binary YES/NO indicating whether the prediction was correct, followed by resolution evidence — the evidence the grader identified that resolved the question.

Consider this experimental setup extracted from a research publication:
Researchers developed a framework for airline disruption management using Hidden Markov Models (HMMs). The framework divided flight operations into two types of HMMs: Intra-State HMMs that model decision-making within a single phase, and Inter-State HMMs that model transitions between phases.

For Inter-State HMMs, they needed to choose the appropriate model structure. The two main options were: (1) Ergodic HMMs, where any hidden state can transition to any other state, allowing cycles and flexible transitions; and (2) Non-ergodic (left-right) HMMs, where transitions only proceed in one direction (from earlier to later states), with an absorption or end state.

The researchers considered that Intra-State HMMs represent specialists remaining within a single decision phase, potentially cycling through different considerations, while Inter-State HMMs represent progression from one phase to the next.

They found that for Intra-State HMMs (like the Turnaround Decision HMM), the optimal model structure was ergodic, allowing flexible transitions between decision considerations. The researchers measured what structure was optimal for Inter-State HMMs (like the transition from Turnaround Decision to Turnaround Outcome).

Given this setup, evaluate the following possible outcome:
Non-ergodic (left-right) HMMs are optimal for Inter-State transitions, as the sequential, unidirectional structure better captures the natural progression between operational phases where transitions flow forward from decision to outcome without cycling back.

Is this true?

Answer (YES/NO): YES